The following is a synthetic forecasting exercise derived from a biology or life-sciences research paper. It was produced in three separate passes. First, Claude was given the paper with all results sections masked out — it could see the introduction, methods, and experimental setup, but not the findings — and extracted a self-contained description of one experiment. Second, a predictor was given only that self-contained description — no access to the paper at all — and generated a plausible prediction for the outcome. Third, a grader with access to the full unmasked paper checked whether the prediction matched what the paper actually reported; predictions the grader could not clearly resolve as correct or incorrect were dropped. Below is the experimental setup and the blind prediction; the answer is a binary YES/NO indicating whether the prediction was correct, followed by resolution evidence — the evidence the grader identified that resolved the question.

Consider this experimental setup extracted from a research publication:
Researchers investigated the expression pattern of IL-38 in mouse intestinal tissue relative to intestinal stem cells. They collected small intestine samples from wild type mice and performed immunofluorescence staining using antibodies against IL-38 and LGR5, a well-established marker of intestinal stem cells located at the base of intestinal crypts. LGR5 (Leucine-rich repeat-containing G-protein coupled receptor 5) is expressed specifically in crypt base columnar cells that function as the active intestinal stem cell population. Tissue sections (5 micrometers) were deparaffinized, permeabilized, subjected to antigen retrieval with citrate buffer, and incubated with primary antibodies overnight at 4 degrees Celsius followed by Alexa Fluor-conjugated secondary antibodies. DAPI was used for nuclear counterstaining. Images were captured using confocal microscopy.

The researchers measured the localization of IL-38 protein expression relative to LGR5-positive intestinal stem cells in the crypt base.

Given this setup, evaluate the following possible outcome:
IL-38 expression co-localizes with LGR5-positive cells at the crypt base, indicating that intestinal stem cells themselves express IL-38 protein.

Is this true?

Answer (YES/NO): YES